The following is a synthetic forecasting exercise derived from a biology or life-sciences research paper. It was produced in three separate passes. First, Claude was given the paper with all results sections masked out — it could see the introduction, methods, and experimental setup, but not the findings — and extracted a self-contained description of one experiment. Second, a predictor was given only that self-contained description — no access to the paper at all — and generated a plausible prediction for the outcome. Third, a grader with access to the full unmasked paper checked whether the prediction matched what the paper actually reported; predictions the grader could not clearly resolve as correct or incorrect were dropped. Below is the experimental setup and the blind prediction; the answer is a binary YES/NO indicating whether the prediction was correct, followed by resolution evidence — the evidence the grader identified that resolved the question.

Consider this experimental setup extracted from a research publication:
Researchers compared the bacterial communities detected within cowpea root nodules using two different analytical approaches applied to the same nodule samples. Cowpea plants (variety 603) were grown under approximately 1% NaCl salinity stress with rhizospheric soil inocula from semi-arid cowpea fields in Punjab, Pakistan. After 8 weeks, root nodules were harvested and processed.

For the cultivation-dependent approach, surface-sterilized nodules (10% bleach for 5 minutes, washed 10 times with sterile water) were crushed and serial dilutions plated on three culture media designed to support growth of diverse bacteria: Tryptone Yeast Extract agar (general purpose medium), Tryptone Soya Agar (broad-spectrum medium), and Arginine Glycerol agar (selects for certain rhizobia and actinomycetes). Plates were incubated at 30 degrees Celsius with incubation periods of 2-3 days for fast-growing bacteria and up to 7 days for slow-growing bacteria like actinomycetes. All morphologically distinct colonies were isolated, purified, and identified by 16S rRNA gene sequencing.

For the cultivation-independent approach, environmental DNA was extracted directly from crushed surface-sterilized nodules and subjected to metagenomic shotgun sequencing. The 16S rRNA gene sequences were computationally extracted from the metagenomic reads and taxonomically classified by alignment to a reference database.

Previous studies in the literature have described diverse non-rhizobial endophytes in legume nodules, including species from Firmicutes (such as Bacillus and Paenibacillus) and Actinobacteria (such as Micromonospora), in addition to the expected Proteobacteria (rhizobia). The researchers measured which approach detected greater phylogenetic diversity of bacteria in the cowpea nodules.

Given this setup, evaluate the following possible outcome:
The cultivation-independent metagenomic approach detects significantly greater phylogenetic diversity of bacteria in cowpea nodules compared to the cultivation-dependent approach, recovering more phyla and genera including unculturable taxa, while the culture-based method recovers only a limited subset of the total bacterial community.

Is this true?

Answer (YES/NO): NO